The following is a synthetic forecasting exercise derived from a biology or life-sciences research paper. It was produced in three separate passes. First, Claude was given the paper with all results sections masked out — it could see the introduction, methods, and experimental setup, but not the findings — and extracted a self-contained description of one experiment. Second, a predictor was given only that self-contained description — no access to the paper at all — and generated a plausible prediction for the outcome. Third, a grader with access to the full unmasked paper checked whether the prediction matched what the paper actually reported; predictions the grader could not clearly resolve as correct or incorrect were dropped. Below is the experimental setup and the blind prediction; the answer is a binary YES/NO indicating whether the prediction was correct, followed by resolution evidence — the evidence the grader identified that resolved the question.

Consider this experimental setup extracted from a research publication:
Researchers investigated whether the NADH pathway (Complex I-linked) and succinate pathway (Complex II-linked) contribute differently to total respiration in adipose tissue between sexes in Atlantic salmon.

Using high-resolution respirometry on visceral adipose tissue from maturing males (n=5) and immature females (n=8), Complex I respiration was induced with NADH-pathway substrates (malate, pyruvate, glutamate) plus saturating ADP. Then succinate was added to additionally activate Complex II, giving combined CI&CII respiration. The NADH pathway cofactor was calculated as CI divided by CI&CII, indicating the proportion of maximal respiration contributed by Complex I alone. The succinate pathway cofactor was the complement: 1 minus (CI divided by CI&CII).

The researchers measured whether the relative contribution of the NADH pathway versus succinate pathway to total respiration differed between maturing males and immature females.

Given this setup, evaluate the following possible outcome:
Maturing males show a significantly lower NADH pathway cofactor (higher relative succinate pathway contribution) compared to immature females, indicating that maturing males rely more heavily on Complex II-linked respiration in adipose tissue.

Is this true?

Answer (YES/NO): NO